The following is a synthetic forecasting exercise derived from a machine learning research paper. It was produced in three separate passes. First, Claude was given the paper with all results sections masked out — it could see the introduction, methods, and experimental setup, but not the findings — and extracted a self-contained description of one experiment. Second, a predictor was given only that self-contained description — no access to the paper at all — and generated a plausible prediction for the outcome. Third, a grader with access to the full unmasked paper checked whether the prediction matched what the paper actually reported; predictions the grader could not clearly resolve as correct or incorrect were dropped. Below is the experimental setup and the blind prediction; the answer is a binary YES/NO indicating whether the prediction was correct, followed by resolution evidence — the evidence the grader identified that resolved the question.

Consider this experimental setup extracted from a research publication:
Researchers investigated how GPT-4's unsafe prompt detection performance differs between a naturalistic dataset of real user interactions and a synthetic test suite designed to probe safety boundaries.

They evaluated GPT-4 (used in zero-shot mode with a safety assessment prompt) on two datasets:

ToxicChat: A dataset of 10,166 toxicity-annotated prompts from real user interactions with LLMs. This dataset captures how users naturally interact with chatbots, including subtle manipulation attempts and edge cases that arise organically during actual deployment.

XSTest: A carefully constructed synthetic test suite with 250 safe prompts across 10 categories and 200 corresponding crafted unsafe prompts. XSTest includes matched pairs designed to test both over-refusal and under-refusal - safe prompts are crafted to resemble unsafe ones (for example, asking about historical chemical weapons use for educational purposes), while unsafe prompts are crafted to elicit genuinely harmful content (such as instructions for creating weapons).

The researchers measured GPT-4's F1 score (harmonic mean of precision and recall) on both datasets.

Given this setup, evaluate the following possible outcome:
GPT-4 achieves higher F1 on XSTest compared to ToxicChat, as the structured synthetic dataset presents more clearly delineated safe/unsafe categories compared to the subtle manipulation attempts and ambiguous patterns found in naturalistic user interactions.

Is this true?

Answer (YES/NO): YES